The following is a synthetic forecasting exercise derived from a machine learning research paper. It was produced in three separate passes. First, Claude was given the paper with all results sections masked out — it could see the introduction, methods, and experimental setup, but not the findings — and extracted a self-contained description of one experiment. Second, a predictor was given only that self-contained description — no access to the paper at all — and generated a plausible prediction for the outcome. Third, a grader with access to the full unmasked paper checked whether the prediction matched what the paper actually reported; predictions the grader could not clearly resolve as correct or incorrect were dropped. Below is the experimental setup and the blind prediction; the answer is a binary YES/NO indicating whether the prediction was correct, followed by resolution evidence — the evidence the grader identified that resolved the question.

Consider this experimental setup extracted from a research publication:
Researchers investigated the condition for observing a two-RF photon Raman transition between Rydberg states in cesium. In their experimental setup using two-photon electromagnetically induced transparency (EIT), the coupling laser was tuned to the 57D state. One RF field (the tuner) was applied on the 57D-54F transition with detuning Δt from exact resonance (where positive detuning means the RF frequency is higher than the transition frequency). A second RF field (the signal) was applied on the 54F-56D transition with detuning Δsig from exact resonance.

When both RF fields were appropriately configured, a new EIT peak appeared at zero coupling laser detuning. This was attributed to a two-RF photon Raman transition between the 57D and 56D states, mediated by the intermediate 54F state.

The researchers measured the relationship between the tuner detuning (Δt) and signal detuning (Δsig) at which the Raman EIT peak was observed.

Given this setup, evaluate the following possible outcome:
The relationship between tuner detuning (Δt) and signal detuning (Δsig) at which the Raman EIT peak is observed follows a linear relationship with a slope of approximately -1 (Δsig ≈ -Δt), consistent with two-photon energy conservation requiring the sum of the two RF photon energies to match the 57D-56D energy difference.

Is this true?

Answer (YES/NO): YES